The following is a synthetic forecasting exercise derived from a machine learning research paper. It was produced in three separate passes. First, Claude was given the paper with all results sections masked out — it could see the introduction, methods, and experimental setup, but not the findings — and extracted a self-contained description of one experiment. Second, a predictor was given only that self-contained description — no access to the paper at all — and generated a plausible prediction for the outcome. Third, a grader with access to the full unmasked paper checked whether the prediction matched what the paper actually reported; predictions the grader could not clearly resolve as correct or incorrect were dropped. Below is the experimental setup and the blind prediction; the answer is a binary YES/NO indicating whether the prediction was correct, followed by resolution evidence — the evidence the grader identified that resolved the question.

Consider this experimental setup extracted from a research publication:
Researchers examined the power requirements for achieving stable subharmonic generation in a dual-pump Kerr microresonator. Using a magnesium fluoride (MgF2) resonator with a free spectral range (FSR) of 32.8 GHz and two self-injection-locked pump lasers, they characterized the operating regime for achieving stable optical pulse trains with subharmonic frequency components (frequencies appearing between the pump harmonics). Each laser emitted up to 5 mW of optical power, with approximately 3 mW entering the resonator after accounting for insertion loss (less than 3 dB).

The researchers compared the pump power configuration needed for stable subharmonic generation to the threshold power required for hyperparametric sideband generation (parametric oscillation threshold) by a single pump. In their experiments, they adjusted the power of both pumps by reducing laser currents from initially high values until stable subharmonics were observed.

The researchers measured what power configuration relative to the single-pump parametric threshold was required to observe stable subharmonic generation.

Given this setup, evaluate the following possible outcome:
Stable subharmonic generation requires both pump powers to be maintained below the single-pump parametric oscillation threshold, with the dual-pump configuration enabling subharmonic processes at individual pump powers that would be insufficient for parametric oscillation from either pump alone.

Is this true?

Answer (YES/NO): NO